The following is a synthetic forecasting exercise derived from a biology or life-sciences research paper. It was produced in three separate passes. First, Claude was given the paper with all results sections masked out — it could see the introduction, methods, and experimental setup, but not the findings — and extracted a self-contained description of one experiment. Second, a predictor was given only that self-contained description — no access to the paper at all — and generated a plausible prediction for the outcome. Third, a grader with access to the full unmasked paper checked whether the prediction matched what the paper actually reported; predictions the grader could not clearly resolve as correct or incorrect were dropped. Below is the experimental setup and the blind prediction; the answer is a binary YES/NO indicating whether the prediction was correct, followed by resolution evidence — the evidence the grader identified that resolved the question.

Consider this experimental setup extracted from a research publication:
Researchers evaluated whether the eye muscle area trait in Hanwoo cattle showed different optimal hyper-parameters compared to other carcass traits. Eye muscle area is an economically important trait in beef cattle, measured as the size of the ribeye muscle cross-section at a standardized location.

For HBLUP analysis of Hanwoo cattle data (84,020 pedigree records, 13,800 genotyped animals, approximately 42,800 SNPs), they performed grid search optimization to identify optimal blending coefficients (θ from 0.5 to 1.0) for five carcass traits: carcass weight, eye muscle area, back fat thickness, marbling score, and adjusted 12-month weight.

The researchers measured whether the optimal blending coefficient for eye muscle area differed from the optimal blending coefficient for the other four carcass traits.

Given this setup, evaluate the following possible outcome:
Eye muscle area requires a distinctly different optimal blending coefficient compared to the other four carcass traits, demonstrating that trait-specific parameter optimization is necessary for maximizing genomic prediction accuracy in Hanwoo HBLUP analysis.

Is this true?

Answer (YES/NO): YES